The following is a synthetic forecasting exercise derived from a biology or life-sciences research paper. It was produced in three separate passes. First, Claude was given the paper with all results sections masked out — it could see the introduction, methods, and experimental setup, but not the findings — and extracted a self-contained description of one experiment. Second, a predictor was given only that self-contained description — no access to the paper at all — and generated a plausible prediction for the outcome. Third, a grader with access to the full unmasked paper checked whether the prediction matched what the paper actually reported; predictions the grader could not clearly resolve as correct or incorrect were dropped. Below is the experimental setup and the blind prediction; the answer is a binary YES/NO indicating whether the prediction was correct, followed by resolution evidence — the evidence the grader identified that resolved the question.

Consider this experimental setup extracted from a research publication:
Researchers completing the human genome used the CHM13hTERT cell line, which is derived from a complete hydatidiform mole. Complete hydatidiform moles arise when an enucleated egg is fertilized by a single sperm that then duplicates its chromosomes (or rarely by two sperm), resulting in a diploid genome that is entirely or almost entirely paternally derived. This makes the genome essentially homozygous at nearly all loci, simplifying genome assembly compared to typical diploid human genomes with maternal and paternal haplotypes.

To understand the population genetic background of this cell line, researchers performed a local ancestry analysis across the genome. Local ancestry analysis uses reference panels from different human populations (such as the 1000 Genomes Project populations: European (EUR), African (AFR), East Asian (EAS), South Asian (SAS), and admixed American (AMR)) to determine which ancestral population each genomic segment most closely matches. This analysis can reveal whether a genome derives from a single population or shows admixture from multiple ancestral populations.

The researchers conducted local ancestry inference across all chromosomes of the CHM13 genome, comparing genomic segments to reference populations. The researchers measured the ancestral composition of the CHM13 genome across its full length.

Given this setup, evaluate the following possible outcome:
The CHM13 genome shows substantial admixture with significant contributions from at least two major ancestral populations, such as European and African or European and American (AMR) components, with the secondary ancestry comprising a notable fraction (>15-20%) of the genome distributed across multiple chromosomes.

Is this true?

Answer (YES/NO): NO